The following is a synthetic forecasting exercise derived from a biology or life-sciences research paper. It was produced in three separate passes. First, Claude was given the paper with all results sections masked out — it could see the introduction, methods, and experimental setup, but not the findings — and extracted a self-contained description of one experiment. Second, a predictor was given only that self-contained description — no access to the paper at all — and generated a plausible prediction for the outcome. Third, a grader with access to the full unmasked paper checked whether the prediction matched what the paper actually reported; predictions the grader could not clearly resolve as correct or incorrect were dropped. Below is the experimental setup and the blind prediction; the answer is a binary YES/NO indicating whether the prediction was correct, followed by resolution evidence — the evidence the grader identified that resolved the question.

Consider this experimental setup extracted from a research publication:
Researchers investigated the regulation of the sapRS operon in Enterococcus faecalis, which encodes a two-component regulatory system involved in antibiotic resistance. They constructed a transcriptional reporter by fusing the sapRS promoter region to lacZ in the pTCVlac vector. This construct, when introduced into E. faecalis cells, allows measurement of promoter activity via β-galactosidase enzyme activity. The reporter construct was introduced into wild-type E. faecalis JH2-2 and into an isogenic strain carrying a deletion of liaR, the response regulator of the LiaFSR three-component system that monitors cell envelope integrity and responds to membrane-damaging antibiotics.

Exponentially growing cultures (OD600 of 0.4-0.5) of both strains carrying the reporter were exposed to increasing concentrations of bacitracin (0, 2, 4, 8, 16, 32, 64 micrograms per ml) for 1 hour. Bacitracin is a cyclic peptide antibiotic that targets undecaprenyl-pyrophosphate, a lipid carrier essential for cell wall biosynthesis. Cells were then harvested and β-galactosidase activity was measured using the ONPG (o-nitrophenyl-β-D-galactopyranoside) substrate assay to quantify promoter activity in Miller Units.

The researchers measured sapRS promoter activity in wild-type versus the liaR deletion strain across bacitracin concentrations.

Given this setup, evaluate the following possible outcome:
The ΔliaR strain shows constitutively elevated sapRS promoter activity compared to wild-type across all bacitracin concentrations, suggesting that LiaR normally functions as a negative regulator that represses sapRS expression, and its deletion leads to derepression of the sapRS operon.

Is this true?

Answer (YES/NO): NO